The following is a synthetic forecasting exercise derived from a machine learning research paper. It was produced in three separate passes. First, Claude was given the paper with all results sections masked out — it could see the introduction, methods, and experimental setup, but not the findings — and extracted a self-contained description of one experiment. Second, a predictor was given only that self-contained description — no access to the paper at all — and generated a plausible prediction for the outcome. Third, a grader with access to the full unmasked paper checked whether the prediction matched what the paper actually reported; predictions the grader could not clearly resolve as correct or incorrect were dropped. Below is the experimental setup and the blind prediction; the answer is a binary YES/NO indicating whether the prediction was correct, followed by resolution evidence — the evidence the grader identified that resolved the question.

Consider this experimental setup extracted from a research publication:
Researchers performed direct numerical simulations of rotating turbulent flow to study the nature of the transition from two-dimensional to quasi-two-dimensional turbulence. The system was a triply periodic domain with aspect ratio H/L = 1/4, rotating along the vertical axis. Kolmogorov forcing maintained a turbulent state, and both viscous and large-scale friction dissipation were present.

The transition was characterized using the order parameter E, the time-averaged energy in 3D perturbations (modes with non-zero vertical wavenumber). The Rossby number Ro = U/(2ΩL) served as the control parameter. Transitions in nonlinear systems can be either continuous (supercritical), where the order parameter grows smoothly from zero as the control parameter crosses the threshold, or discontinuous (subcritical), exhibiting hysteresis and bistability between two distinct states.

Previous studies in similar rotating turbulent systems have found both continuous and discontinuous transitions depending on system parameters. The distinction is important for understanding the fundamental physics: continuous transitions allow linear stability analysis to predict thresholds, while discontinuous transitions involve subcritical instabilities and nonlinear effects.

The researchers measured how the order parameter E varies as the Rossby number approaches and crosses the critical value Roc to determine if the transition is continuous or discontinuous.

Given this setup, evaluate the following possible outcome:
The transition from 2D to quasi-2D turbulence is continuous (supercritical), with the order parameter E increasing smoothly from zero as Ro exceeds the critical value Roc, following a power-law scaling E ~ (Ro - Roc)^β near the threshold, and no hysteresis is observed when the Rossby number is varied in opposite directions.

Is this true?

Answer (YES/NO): YES